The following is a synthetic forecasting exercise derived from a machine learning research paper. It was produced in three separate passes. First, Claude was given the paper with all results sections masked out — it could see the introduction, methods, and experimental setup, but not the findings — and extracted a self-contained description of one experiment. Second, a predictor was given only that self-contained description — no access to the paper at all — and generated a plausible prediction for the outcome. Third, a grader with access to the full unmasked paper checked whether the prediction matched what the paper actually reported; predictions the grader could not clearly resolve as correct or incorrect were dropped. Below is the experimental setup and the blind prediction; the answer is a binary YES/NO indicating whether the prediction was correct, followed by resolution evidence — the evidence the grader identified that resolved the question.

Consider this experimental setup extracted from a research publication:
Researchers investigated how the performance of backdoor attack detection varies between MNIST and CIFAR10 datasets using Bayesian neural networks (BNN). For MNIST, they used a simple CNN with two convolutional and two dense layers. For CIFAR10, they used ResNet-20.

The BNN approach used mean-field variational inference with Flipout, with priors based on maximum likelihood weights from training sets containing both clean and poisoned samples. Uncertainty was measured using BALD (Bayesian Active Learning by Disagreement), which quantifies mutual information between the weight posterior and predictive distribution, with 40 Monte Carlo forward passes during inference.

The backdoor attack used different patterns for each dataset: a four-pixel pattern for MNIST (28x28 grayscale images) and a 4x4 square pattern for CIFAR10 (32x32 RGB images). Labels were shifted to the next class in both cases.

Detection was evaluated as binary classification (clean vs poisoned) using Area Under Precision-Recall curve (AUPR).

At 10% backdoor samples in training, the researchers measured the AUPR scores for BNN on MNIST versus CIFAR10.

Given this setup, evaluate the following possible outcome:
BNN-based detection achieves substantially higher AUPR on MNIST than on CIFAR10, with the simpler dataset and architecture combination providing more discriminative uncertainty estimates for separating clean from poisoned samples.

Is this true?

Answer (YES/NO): YES